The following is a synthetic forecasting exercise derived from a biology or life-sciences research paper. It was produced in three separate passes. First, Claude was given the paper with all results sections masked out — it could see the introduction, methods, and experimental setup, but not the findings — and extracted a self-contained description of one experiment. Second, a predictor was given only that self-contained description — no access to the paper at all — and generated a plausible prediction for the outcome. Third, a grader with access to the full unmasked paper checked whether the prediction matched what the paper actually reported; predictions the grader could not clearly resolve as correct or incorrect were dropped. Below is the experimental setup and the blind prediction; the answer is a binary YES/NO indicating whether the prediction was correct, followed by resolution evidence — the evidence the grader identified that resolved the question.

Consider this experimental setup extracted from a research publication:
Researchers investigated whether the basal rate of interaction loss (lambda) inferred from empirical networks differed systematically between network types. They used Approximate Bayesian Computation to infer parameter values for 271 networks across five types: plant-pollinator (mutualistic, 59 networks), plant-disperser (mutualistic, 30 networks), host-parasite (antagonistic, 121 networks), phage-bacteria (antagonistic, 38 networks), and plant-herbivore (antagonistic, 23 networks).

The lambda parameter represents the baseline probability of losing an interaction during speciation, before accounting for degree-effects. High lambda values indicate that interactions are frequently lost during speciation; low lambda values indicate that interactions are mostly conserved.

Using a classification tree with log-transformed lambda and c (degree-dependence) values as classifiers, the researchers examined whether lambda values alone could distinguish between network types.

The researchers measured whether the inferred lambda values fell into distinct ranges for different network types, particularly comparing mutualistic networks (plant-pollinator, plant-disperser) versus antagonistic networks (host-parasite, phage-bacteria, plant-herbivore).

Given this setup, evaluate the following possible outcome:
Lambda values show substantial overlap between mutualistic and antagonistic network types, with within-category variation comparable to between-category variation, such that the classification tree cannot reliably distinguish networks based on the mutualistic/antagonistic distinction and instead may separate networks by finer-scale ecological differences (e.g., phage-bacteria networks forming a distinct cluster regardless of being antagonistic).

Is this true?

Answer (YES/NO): YES